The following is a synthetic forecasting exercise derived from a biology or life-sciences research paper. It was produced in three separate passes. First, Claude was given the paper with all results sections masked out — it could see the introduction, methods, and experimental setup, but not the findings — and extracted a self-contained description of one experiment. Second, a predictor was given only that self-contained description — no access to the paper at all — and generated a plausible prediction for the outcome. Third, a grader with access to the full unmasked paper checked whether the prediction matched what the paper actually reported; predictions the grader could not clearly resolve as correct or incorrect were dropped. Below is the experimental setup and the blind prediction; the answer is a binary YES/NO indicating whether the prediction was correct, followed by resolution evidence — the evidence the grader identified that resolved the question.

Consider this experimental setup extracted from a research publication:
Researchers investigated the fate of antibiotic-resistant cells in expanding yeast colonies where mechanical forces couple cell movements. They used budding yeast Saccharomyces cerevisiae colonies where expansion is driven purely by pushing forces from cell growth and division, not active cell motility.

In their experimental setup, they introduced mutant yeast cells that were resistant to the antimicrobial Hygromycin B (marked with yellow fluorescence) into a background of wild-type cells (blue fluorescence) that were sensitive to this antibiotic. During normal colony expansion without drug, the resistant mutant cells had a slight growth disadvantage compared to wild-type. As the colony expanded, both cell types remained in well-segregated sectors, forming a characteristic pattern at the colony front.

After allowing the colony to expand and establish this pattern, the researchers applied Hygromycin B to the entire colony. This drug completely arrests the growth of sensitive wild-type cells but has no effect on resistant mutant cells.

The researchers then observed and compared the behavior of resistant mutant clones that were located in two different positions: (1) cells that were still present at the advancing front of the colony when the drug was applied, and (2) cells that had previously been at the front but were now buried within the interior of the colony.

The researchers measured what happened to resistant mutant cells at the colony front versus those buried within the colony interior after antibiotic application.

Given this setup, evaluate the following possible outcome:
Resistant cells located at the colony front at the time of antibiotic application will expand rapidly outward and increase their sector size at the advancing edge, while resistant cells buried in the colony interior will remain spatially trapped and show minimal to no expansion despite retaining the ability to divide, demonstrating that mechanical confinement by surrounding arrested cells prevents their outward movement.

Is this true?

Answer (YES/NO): YES